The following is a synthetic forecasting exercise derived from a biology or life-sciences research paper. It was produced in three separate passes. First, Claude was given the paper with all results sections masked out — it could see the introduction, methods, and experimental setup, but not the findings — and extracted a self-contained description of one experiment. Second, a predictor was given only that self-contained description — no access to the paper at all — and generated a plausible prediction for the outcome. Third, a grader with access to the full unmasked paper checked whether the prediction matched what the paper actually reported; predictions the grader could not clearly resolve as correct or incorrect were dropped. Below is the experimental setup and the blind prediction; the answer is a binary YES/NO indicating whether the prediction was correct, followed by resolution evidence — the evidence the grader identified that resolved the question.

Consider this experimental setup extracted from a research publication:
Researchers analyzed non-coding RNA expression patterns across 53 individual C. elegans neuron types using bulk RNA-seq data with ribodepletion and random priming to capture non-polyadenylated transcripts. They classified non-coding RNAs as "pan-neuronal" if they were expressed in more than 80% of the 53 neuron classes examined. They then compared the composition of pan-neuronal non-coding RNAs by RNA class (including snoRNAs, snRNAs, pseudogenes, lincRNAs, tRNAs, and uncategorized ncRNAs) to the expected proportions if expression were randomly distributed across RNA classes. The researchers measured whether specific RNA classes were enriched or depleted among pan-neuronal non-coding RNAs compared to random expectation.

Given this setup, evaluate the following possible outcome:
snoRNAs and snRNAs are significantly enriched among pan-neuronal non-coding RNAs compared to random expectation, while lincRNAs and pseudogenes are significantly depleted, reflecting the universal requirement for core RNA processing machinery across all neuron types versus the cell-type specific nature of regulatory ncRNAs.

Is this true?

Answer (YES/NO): NO